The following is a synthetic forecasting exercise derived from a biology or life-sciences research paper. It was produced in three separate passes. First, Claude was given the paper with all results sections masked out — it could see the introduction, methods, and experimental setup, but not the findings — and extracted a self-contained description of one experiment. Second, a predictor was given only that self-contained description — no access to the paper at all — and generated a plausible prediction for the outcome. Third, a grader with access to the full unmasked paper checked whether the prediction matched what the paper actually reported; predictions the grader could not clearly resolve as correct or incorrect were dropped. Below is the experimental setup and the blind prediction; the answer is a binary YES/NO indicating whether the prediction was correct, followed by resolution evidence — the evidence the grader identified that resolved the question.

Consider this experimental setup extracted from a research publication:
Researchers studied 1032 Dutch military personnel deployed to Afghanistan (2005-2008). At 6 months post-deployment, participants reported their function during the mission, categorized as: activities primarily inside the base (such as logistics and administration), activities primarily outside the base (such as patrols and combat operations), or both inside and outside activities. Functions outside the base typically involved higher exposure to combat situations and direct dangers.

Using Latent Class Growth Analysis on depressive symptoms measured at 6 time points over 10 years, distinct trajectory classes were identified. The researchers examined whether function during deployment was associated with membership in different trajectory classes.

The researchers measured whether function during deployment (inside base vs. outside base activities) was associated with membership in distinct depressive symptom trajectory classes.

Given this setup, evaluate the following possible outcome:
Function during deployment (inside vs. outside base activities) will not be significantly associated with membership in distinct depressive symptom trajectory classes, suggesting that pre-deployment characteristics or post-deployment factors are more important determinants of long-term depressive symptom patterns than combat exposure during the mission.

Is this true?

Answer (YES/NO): YES